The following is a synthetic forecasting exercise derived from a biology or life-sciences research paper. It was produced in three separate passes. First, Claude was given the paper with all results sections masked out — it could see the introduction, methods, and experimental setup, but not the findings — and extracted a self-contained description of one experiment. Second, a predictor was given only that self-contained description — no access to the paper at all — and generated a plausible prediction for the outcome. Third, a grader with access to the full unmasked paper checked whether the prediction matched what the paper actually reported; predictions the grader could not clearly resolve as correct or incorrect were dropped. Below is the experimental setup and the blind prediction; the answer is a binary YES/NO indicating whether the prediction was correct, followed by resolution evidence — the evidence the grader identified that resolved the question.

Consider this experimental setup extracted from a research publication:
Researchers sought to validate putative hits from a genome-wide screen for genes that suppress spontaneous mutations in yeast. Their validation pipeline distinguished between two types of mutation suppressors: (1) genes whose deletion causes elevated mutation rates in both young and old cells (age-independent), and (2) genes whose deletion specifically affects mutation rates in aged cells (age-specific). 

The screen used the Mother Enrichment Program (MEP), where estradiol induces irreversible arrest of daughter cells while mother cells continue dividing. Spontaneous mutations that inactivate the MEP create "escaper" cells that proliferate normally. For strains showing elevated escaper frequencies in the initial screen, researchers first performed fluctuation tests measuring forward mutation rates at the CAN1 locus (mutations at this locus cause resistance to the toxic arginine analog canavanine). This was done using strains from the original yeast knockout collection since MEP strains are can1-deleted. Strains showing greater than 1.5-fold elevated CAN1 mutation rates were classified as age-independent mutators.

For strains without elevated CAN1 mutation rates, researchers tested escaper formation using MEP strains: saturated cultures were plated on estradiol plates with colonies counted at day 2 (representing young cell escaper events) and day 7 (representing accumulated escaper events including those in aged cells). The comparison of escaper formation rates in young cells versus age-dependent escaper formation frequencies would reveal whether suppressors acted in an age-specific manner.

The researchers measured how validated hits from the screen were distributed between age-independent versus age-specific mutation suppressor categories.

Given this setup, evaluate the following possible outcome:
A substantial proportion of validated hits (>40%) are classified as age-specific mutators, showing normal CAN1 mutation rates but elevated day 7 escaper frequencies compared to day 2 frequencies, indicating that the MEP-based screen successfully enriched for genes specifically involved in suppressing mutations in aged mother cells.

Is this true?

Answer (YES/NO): NO